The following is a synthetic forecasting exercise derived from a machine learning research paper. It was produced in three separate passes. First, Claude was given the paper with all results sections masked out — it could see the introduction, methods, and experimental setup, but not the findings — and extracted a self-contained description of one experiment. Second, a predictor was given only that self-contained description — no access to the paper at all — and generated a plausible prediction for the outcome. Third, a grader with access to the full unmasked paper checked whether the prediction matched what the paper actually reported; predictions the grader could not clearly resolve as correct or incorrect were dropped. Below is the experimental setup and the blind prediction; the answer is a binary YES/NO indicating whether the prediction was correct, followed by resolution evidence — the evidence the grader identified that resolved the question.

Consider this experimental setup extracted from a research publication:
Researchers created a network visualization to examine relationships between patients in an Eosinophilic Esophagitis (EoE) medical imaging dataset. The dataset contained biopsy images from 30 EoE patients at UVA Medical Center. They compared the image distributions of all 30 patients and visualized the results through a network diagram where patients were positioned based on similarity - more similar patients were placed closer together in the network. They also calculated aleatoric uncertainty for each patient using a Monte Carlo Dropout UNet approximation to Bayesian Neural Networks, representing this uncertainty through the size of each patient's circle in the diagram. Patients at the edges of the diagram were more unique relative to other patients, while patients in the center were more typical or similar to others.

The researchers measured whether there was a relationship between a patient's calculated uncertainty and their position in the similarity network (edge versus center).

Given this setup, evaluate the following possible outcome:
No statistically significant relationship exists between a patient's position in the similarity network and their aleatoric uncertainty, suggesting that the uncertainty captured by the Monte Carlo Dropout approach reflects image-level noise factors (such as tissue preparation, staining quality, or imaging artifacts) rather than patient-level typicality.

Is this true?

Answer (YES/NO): NO